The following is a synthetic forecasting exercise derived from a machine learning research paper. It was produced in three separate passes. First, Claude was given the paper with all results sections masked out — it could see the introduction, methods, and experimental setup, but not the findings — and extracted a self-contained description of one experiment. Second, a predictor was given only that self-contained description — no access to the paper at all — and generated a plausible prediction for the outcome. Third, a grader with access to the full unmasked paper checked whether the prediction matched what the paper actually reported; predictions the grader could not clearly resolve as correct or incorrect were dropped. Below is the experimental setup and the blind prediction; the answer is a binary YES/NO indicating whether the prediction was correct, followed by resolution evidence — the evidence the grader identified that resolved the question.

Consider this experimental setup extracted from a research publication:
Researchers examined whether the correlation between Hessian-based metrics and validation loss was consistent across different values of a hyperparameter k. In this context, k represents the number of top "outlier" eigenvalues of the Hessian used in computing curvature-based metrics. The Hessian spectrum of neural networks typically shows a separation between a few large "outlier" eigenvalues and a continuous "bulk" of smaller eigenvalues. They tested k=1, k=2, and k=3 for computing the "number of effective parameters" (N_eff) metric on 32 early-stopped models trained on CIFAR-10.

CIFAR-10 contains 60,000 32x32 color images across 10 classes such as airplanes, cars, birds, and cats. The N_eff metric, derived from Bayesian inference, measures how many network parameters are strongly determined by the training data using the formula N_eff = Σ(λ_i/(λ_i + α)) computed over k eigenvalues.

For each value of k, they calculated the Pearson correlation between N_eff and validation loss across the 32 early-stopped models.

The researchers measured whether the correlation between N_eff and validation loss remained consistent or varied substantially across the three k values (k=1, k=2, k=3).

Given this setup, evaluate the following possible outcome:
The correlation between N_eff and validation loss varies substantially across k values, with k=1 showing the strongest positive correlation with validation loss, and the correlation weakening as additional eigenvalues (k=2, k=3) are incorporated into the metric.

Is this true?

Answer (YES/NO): NO